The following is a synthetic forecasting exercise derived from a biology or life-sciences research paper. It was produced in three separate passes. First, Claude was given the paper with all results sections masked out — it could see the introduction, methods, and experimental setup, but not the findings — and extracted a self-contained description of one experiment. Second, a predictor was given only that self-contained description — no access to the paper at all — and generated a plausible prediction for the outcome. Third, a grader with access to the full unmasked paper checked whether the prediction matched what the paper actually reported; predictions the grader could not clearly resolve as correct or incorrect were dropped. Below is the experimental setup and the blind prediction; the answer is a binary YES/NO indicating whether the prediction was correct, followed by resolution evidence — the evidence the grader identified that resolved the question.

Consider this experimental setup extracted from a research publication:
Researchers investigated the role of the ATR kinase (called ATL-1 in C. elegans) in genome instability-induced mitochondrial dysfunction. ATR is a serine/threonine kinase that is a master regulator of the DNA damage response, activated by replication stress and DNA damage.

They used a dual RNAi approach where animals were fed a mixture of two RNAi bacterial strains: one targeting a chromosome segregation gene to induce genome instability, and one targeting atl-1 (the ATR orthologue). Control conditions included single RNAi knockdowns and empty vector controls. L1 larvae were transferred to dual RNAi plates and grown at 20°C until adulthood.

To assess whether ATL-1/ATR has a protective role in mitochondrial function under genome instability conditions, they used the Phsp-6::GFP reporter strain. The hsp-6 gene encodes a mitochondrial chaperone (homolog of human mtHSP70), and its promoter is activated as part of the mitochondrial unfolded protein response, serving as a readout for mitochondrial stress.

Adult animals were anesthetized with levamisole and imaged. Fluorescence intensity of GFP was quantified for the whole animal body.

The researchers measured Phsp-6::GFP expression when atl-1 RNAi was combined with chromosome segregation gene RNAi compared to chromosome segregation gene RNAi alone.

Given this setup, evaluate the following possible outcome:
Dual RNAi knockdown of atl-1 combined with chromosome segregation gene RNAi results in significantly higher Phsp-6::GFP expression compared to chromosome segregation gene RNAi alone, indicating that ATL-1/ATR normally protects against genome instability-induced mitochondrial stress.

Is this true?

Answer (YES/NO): YES